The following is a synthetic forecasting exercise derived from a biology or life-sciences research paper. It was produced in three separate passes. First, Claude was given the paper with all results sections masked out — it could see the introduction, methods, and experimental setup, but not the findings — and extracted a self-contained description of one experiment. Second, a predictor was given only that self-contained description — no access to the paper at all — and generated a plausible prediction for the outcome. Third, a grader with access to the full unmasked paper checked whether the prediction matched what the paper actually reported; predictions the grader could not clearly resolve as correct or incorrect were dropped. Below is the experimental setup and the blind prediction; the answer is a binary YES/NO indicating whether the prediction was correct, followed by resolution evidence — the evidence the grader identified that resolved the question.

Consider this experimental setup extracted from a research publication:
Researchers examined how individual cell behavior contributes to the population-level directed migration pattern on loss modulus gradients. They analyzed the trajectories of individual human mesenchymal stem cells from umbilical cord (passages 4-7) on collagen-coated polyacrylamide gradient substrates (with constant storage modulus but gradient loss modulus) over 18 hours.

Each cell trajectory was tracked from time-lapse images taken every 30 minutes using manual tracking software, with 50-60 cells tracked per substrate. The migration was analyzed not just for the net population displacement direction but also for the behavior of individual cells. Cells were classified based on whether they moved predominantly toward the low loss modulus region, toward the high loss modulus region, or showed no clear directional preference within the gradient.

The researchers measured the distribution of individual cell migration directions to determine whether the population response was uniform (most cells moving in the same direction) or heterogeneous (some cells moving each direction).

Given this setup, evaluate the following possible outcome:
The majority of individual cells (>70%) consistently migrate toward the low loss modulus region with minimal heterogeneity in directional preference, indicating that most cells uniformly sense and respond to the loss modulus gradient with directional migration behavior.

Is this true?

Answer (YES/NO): NO